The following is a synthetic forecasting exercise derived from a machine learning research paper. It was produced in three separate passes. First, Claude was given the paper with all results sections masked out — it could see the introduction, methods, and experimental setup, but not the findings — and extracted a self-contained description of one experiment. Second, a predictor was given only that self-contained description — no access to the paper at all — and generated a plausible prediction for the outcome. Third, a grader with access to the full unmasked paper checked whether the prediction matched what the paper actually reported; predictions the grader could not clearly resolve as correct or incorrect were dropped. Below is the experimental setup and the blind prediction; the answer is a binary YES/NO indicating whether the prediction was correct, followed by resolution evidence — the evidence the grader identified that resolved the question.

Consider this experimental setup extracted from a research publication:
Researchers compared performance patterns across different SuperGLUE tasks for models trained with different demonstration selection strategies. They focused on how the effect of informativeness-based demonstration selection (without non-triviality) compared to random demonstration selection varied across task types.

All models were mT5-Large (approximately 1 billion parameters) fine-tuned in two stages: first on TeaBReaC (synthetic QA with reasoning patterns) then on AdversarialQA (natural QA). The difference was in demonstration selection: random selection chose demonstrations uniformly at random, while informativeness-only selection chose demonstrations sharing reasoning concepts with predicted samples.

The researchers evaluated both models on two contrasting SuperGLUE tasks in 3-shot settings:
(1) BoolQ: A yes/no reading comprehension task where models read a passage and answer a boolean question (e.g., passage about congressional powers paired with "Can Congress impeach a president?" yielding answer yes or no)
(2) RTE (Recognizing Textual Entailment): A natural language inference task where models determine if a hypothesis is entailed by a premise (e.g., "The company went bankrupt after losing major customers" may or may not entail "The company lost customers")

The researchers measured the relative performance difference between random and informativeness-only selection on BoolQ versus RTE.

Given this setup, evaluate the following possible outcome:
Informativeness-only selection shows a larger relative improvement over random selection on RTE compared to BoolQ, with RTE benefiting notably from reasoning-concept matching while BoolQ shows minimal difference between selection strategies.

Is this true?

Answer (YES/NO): NO